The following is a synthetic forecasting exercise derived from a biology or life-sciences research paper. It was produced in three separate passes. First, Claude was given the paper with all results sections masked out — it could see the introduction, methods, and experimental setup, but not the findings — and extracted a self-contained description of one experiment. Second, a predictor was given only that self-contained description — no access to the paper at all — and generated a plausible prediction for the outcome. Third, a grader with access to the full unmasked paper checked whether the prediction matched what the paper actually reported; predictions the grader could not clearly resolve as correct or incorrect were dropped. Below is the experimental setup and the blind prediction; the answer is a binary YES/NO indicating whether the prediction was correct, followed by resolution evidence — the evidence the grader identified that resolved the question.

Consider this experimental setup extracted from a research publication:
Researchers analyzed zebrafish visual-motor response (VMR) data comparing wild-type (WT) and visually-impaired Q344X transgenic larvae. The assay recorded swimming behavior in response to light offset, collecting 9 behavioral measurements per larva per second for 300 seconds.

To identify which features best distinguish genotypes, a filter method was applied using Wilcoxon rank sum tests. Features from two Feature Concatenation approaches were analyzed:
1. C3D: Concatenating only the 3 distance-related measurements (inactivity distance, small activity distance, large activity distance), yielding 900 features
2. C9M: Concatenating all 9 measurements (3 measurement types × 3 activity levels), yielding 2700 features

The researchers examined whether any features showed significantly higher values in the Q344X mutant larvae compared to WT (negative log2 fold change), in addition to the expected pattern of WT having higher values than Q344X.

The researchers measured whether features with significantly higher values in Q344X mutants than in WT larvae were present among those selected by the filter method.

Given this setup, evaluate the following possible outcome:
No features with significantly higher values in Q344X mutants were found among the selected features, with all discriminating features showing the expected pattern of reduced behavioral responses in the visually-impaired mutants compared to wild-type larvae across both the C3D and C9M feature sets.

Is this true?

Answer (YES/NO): NO